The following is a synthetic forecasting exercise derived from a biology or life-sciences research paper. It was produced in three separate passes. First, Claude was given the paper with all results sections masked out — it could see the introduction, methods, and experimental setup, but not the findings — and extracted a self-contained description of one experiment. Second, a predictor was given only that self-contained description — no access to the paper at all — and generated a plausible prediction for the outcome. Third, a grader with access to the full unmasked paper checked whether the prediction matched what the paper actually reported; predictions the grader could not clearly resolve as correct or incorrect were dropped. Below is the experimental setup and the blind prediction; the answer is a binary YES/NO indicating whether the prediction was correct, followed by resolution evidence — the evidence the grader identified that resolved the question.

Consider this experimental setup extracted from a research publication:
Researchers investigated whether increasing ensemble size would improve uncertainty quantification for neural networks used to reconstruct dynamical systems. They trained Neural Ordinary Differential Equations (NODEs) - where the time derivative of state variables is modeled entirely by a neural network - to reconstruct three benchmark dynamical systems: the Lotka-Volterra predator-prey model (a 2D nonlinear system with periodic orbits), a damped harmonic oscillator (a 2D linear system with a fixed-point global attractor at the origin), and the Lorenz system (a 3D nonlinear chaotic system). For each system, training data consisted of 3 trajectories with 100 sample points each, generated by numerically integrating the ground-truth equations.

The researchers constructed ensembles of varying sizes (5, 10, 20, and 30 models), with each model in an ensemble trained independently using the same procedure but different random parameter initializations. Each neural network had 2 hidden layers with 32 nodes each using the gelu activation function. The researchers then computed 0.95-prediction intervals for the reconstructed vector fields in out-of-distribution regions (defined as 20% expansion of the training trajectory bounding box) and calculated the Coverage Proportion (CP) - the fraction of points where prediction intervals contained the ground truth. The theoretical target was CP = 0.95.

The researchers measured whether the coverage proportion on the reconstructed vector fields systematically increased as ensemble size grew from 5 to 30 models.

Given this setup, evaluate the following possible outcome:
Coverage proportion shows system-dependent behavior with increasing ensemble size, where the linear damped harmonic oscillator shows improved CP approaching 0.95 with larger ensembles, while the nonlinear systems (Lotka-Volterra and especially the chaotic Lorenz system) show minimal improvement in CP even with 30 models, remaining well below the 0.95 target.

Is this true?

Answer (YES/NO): NO